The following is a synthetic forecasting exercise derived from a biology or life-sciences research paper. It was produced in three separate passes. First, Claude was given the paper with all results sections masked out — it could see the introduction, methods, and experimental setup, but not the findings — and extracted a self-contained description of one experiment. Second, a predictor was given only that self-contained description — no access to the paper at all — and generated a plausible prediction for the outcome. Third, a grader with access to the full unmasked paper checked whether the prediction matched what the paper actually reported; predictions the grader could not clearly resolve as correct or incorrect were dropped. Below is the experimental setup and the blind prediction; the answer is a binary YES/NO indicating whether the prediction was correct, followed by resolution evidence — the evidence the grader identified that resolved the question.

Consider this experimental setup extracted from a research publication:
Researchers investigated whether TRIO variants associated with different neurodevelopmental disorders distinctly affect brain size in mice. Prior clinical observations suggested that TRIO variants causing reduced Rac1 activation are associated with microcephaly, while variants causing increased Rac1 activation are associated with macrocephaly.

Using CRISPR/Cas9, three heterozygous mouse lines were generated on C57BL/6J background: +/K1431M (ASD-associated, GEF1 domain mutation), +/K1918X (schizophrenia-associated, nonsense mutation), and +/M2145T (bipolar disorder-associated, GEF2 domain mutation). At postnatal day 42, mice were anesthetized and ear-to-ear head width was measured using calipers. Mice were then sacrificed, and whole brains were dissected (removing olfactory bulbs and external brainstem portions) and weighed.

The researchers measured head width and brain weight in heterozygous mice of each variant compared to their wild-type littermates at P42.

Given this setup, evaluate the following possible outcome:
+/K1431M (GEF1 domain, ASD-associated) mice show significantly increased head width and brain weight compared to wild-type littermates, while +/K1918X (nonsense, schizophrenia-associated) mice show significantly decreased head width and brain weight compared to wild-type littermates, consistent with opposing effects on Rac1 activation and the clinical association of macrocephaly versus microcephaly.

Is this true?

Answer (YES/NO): NO